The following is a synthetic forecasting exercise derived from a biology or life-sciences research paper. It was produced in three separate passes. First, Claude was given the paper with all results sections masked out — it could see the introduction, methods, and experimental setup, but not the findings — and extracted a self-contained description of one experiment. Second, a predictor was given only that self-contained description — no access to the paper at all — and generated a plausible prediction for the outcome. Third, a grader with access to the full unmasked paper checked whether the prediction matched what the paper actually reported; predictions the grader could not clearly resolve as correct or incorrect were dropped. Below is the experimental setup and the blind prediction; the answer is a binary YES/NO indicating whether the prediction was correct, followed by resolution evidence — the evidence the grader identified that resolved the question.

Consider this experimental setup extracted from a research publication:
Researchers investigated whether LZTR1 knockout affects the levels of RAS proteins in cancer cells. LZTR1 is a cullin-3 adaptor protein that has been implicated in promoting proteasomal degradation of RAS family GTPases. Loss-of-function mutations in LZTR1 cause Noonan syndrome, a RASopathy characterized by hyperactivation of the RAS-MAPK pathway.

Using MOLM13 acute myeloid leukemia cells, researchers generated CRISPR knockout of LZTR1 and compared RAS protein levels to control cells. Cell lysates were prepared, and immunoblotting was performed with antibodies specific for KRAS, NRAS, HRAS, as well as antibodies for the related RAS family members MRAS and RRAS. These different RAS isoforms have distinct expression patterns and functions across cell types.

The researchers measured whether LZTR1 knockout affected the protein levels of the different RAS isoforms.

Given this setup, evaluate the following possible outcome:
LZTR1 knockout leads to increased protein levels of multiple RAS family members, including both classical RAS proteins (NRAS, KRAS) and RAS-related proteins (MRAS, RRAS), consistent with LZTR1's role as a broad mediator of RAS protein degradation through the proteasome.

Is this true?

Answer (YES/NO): NO